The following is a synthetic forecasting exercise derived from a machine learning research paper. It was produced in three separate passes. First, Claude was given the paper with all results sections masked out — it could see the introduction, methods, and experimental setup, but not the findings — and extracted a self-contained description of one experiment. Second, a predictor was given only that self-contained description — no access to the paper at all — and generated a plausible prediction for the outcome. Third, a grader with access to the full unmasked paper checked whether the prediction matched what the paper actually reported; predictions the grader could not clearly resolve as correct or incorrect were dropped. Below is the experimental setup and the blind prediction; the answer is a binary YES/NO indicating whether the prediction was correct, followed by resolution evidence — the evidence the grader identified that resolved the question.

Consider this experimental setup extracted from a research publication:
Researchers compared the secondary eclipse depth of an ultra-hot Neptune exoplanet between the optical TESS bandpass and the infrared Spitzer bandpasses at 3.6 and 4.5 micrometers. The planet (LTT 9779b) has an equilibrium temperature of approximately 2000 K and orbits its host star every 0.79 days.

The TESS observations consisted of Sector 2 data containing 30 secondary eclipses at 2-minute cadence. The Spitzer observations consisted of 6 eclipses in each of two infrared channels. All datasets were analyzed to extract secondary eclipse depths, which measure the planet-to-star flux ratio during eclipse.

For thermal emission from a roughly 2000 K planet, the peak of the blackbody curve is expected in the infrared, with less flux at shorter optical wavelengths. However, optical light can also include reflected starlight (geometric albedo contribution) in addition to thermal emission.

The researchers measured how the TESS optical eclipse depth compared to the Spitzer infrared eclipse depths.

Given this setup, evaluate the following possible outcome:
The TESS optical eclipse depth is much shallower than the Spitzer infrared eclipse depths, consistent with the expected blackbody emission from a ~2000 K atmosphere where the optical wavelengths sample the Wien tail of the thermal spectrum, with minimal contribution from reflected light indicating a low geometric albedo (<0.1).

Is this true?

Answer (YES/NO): NO